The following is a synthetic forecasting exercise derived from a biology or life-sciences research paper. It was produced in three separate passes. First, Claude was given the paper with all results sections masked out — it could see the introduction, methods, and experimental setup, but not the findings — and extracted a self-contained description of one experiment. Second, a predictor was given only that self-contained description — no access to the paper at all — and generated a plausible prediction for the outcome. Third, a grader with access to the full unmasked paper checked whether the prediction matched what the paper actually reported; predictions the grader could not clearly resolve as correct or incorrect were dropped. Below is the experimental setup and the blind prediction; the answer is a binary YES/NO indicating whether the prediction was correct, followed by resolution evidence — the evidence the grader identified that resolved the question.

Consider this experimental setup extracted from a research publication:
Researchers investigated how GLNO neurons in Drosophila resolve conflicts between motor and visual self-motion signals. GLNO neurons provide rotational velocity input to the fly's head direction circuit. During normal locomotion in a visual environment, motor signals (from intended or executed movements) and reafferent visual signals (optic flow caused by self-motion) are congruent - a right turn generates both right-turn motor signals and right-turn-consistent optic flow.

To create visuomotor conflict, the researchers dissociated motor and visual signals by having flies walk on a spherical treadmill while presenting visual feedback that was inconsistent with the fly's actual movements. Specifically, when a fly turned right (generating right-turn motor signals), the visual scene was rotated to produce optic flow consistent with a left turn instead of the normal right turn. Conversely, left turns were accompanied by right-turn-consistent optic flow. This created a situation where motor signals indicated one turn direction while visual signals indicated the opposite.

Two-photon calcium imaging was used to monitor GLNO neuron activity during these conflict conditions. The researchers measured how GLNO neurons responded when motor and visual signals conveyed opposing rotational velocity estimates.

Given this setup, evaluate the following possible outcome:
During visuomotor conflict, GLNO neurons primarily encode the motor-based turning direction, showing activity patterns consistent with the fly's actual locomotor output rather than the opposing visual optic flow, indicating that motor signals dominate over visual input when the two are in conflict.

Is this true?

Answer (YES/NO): NO